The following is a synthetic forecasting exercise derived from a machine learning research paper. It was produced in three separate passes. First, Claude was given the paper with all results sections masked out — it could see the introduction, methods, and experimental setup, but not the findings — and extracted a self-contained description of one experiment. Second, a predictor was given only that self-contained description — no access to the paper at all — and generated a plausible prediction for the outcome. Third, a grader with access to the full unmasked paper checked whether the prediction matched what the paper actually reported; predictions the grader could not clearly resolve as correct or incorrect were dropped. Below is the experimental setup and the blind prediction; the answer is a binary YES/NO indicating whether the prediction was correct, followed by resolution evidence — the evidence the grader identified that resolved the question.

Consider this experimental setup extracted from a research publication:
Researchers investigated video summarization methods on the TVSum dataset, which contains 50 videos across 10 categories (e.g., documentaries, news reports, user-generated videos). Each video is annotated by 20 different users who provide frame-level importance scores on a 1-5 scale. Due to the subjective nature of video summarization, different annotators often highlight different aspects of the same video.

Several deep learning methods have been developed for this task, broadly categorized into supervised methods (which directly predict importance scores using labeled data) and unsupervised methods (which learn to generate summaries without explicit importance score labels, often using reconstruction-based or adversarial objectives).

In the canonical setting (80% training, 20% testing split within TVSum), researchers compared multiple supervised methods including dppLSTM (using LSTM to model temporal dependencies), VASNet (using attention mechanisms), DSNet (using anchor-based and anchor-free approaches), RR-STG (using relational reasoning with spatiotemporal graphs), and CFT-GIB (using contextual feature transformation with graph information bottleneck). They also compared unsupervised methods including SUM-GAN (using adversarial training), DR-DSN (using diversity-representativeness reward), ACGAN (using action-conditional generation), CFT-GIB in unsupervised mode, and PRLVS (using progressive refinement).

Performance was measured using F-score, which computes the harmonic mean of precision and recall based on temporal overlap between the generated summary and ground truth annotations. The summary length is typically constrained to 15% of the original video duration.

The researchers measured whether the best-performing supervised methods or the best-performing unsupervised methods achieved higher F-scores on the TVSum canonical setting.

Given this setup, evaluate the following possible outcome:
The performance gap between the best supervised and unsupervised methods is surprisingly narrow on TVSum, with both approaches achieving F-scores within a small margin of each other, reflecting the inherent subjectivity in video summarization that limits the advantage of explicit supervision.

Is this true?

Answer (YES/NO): YES